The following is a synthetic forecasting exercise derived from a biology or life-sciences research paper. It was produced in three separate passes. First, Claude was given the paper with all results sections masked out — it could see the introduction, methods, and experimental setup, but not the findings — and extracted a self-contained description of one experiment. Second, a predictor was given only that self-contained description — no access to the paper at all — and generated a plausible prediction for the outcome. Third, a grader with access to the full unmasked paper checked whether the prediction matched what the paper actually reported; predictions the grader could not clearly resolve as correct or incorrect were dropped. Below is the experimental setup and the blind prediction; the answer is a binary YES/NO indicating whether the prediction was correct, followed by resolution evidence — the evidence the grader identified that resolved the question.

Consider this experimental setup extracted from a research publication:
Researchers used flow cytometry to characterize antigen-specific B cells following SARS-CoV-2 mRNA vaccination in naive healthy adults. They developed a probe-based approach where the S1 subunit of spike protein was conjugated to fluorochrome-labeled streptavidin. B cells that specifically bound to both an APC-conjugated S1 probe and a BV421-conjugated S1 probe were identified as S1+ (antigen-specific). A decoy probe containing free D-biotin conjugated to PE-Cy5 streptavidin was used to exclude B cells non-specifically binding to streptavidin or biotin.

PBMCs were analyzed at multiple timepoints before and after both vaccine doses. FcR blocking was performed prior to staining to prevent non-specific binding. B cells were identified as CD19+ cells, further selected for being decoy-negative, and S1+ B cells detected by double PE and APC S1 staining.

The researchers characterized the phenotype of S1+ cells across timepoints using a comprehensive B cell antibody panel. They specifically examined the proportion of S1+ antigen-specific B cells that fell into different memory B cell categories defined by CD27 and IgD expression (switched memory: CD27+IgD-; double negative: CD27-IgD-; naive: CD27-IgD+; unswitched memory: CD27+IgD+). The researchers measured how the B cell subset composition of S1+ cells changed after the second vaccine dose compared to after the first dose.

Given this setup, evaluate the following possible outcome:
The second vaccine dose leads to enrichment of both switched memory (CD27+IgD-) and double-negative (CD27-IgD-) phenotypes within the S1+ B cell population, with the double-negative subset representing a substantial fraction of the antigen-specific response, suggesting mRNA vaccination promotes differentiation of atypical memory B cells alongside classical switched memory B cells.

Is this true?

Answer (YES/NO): YES